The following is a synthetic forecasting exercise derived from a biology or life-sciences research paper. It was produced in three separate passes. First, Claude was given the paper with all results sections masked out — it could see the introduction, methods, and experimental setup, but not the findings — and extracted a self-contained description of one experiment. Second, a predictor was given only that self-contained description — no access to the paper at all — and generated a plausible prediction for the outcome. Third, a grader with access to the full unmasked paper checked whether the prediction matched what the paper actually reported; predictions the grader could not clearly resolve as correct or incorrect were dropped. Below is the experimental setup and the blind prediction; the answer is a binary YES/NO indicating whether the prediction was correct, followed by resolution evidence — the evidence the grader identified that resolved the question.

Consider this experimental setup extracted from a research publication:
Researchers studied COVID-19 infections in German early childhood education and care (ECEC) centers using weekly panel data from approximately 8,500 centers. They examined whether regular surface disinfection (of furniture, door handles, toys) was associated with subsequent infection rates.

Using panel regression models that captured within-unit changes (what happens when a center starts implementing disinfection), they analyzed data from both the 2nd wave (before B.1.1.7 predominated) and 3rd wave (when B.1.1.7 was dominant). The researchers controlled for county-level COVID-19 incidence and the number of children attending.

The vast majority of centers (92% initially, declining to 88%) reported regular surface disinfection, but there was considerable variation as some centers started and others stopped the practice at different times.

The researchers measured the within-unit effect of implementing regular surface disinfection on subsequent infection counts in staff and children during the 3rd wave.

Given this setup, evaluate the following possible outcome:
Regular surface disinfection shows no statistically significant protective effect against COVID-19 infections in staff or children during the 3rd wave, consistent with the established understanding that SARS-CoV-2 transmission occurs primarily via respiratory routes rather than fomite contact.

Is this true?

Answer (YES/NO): YES